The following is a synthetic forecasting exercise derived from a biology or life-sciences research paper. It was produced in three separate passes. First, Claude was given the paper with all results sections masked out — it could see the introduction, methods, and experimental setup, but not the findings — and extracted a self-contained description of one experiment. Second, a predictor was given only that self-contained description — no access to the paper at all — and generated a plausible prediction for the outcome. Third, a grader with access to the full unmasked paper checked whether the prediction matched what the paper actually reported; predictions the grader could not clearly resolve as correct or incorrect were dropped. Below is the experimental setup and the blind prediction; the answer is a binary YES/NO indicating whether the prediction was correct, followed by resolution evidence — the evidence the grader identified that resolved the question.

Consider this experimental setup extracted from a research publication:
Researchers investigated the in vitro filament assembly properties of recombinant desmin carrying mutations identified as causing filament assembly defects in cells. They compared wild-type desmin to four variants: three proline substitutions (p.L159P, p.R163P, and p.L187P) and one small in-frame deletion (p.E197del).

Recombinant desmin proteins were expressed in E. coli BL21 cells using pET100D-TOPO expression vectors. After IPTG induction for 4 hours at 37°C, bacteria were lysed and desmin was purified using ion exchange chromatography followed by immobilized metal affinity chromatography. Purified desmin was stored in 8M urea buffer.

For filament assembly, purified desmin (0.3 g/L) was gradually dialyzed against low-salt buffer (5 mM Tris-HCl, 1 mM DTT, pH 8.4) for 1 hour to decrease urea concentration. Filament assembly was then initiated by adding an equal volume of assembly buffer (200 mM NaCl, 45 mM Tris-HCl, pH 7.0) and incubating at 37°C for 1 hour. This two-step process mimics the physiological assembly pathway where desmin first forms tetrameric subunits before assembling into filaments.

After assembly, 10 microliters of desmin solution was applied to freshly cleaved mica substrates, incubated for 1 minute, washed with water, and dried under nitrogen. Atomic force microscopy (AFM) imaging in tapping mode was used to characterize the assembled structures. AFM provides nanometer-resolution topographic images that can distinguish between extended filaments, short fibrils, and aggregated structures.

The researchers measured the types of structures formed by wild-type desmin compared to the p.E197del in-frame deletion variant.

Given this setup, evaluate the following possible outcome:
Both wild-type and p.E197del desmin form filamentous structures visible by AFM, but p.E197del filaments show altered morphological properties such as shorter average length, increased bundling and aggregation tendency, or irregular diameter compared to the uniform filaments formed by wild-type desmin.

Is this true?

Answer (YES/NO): NO